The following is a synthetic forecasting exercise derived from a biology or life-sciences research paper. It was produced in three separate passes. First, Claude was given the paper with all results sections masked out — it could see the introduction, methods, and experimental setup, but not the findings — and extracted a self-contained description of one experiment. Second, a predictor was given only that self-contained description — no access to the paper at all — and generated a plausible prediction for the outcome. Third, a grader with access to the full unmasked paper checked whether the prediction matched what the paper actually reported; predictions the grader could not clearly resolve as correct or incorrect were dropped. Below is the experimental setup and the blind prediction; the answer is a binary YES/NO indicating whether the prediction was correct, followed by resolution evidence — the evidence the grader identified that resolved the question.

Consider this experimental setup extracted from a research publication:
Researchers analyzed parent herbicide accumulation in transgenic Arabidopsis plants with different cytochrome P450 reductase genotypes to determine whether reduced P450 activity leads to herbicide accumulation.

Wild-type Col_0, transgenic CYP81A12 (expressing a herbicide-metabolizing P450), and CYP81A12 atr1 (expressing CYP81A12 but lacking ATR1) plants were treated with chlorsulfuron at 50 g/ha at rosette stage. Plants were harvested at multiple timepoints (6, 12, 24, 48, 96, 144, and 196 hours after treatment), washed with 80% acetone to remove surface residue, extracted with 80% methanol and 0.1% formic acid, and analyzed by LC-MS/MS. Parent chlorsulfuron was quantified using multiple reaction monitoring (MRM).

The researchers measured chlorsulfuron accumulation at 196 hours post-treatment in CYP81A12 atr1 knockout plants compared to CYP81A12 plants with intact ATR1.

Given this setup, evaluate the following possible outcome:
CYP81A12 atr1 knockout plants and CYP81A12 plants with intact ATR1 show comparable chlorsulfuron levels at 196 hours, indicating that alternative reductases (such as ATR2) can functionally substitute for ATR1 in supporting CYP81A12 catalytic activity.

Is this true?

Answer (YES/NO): NO